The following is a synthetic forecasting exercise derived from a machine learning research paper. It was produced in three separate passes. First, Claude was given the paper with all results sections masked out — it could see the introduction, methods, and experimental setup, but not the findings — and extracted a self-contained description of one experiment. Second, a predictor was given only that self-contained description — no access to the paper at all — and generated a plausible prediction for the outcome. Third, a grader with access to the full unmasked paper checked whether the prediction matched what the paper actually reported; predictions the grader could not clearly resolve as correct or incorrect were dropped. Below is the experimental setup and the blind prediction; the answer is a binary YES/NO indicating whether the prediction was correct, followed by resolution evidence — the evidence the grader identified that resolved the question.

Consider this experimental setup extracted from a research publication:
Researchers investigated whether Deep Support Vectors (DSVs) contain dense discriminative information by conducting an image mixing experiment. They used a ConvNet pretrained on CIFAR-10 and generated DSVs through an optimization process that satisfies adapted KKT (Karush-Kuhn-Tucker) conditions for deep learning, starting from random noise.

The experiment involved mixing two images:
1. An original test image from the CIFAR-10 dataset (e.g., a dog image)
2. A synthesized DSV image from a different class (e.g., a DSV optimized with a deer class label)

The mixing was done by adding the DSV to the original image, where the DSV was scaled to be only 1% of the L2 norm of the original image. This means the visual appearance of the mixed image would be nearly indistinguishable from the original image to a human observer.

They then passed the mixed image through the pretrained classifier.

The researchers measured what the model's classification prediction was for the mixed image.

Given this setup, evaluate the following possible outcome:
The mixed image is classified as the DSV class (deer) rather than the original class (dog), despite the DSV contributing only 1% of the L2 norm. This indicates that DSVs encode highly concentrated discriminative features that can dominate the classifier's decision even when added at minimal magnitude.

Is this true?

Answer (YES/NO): YES